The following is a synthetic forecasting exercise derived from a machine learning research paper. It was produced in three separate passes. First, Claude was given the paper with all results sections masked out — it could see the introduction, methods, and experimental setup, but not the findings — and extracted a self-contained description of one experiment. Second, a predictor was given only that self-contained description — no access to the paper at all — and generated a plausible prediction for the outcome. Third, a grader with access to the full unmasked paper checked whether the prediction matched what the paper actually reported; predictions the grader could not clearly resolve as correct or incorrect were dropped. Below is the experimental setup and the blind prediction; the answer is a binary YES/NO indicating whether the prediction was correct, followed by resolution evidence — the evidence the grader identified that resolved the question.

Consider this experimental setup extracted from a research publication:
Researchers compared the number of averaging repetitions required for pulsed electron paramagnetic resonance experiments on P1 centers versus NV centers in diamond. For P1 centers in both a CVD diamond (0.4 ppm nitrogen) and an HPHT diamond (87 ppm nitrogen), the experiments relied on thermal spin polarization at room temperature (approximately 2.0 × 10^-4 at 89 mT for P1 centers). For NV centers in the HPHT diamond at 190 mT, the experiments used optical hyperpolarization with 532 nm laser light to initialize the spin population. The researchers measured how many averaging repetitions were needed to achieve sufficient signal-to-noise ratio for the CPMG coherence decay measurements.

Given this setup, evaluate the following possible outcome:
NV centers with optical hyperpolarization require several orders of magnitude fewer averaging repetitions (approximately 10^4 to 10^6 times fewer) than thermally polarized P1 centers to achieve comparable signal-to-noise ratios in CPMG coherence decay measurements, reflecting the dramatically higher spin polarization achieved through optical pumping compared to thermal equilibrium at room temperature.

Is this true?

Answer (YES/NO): NO